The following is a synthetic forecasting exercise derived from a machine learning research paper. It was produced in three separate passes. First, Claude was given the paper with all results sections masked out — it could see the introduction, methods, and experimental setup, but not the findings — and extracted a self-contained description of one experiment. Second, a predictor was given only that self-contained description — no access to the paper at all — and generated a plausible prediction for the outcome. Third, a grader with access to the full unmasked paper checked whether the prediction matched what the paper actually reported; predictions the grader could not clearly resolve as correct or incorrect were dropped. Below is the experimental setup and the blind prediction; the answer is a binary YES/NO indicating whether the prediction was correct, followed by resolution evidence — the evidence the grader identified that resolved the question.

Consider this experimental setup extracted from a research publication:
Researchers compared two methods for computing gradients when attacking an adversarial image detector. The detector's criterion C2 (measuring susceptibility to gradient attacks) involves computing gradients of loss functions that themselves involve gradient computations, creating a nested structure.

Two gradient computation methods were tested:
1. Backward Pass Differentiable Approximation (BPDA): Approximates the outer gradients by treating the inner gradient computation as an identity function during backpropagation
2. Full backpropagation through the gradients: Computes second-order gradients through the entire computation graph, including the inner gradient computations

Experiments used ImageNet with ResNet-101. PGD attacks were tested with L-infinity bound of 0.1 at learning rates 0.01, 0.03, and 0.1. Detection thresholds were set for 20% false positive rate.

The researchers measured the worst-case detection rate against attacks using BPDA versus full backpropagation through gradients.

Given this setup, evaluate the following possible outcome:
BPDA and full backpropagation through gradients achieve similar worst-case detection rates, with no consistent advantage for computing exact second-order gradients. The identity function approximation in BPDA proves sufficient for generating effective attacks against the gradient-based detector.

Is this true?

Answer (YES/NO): YES